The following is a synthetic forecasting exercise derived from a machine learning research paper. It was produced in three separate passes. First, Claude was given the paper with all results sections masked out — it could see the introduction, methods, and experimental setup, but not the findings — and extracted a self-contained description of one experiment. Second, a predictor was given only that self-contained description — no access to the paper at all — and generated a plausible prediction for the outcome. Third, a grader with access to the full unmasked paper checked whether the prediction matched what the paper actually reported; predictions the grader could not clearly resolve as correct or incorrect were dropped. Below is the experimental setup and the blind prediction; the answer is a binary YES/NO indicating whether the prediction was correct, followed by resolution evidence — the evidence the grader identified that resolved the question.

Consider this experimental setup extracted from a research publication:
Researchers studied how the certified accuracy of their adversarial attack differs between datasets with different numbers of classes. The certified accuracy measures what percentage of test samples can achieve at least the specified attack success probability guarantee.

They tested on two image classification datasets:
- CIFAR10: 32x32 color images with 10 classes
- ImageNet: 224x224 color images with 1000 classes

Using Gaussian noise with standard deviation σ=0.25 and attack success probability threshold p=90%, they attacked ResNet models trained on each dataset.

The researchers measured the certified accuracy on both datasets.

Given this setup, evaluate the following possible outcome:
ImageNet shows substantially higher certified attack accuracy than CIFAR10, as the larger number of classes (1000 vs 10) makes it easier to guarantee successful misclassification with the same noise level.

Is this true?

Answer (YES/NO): YES